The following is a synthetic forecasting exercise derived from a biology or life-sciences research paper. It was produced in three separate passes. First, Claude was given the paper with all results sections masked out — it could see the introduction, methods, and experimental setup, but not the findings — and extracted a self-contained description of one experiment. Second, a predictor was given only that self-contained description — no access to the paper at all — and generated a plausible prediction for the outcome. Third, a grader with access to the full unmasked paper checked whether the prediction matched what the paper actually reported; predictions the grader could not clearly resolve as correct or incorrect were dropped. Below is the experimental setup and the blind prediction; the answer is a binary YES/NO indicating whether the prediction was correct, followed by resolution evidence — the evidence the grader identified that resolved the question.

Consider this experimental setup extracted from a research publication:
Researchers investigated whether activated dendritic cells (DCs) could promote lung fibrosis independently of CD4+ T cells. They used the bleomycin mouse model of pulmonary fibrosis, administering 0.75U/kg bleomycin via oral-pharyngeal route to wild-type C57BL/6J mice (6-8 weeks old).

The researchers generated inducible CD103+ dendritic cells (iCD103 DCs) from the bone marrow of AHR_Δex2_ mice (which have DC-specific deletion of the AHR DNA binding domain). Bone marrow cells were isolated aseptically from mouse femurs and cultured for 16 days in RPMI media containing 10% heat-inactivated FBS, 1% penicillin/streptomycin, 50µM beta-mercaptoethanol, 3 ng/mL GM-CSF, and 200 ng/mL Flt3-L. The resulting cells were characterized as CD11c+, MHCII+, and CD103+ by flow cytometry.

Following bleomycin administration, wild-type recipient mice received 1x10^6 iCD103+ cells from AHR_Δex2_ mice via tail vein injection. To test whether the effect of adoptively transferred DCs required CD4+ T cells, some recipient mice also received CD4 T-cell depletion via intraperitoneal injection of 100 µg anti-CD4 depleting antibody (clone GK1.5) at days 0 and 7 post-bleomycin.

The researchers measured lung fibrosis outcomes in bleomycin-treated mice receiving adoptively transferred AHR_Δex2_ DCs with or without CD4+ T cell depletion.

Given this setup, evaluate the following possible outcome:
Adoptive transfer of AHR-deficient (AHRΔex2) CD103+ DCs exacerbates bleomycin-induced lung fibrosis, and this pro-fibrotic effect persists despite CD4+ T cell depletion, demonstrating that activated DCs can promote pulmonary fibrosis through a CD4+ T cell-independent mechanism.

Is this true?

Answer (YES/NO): YES